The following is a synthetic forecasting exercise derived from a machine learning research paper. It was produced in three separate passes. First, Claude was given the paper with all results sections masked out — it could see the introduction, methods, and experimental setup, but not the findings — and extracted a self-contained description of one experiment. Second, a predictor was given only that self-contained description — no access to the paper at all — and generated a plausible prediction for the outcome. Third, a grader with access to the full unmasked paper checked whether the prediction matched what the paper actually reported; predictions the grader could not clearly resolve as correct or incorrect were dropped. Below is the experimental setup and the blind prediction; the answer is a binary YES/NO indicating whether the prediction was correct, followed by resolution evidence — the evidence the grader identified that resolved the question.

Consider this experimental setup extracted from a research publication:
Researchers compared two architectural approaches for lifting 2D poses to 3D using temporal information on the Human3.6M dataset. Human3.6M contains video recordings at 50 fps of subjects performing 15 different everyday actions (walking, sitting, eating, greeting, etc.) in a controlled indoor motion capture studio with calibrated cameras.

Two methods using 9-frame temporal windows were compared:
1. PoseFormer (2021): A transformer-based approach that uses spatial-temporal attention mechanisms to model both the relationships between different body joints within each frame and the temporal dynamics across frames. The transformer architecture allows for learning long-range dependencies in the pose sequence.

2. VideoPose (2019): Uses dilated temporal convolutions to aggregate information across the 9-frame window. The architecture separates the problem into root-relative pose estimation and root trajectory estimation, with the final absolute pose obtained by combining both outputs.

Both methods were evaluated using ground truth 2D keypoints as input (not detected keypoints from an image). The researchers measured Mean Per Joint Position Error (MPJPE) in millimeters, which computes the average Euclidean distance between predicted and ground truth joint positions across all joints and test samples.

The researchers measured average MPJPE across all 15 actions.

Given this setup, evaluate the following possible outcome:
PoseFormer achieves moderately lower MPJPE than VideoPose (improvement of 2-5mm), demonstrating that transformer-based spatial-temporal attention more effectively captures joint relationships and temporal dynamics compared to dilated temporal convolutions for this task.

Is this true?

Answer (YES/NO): NO